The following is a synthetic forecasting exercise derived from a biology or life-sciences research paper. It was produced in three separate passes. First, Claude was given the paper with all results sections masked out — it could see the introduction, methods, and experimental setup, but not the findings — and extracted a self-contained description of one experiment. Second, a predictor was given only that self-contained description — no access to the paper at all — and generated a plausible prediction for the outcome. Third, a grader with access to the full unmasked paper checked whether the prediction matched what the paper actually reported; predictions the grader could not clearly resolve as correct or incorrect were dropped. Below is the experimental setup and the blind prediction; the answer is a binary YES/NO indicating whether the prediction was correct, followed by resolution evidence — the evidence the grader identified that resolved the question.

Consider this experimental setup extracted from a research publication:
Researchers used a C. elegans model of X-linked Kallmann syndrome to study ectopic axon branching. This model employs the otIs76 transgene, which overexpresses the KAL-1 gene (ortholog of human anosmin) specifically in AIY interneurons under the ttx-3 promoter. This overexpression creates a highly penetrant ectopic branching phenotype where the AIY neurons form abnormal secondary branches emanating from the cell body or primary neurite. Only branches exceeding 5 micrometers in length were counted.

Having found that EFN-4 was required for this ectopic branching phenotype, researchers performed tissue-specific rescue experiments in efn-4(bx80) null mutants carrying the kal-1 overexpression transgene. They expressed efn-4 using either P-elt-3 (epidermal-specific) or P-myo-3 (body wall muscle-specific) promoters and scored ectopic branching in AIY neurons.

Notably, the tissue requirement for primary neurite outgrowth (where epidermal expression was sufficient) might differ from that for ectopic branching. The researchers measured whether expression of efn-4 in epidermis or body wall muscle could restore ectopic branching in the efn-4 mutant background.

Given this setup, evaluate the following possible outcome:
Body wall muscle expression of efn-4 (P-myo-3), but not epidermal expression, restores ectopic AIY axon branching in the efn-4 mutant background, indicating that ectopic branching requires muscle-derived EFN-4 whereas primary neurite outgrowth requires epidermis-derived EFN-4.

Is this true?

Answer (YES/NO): YES